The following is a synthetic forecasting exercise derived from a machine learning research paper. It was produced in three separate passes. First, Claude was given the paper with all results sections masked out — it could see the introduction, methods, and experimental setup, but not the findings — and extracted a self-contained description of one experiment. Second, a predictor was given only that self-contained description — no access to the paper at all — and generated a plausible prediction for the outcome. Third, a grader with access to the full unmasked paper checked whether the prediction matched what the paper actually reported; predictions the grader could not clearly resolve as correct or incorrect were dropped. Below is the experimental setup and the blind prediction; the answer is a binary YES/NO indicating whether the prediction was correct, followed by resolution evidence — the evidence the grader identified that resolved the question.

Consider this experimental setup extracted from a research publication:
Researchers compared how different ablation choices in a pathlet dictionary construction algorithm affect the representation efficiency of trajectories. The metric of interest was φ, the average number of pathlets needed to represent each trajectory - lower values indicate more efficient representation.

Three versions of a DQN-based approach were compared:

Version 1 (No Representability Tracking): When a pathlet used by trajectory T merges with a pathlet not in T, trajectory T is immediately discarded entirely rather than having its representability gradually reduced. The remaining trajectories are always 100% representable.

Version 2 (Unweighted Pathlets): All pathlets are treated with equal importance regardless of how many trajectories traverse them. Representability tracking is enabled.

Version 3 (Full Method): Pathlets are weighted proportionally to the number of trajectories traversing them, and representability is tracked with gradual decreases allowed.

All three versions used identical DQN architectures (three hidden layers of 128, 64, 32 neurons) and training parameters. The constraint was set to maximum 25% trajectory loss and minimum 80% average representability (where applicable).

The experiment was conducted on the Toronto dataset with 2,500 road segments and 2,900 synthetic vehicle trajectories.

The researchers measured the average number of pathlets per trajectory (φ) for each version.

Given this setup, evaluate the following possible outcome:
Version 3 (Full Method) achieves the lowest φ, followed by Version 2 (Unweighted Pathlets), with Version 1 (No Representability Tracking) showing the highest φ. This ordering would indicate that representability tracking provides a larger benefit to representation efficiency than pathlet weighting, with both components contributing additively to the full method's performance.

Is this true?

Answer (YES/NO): NO